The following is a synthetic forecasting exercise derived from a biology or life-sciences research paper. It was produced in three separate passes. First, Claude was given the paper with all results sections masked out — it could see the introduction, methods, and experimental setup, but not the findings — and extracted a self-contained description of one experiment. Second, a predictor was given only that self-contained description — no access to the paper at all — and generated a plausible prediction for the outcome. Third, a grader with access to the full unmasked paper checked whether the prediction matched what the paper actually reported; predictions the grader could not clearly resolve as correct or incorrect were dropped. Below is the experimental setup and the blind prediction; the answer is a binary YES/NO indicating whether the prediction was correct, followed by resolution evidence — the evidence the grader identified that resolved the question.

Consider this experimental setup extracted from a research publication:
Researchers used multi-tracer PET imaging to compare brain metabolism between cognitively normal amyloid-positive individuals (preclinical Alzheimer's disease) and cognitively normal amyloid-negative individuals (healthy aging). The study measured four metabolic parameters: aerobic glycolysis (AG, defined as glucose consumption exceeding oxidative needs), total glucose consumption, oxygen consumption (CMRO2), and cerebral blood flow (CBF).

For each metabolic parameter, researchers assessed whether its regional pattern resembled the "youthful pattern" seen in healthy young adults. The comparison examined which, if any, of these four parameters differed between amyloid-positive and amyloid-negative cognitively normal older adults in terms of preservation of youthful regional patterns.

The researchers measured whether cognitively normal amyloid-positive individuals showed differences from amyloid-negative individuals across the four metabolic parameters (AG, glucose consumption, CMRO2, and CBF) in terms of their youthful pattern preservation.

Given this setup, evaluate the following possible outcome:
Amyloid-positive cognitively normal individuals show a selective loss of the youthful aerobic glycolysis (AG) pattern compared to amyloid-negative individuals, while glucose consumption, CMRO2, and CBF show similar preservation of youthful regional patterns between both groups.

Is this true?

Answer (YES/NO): NO